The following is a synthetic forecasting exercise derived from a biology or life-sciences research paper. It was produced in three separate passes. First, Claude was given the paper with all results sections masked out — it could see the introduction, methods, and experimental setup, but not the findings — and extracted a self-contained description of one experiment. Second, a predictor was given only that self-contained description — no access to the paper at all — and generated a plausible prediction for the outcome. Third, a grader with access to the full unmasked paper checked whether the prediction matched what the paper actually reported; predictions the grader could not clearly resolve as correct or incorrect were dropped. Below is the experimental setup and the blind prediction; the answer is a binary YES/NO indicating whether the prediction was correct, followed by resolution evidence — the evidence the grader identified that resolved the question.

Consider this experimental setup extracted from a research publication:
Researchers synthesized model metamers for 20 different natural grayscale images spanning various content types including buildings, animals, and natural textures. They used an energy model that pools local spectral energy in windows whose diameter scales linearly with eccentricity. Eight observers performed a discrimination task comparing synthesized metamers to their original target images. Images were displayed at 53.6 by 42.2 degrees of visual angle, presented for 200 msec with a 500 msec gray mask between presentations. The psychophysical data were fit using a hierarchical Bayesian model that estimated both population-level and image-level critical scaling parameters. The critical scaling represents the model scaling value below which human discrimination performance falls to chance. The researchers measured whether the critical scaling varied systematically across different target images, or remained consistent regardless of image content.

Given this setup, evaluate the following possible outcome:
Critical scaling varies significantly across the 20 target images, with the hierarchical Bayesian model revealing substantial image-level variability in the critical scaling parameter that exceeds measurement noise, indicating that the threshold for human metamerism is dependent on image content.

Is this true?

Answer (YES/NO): NO